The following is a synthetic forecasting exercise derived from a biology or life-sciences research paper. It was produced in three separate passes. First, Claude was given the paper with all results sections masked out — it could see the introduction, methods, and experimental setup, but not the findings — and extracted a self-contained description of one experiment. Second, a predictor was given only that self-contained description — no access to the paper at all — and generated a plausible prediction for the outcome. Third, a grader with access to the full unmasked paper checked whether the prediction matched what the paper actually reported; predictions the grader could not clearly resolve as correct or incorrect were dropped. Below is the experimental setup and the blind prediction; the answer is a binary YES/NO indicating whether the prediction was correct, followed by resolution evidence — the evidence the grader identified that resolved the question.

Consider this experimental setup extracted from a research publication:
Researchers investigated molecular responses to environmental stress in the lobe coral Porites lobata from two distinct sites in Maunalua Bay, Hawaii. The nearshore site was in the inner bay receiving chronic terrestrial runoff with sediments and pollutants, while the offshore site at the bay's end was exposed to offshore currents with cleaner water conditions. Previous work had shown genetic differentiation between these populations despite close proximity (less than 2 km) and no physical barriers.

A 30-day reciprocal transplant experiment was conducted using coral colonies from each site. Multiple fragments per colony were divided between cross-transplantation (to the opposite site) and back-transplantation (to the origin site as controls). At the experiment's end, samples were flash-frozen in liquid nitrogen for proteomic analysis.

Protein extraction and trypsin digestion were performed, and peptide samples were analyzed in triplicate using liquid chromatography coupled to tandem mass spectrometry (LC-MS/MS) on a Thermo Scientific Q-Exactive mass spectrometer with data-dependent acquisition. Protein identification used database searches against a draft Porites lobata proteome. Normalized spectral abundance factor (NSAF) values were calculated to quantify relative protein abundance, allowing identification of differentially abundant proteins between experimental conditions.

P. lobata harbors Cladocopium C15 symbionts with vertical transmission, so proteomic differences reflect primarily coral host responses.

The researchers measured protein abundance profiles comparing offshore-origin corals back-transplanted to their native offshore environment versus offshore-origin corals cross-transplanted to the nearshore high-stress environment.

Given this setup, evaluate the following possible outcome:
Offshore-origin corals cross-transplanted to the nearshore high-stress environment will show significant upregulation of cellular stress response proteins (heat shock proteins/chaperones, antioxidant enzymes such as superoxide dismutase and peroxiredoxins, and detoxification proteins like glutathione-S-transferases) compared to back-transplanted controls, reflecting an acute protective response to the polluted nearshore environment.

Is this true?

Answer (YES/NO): YES